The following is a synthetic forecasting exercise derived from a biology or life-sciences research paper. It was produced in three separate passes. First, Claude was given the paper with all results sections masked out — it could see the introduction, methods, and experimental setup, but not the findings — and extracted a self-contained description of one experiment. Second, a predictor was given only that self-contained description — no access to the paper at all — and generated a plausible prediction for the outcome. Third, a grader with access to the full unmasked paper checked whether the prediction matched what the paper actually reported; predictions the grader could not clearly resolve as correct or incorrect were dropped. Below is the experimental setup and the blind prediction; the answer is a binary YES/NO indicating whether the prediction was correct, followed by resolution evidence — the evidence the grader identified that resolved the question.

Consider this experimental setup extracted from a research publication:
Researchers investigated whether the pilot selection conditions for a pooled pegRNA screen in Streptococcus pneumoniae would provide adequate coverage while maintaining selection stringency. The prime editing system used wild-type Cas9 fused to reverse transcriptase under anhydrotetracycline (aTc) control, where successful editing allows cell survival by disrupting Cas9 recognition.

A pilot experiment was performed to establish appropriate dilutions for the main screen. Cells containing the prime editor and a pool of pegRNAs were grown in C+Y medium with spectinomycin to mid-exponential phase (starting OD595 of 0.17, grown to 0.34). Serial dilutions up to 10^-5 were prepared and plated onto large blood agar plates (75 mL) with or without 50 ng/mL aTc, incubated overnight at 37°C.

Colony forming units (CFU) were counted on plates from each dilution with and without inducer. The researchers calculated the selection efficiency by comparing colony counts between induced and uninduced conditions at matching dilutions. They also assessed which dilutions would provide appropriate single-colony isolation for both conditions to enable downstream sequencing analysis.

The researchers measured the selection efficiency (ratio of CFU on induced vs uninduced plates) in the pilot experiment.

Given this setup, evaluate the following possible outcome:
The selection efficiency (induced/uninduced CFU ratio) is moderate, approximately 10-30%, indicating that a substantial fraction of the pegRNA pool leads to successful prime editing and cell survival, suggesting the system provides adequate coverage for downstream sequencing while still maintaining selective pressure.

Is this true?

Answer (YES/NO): NO